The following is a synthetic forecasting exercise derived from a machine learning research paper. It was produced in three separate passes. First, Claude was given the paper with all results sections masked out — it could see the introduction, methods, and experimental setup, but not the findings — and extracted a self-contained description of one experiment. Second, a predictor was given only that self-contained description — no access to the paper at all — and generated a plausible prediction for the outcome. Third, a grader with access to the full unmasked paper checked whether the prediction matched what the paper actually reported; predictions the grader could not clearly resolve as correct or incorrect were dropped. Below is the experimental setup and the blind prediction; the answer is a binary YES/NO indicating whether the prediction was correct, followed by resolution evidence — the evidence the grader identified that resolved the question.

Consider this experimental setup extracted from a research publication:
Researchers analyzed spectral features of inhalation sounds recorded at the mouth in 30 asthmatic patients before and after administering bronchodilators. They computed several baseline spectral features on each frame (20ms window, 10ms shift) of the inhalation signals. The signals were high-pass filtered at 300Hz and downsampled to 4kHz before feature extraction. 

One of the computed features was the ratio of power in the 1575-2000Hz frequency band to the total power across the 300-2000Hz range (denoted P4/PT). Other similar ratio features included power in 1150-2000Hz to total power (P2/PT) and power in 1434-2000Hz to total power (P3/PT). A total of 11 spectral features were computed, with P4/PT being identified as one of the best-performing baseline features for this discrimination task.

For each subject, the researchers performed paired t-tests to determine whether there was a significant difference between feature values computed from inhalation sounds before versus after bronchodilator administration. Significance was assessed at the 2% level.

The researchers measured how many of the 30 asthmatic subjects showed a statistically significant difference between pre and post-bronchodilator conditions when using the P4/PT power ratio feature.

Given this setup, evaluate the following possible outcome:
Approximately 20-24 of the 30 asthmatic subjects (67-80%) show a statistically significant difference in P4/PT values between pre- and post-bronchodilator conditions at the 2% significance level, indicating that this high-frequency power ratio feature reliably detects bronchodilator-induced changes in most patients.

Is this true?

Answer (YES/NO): NO